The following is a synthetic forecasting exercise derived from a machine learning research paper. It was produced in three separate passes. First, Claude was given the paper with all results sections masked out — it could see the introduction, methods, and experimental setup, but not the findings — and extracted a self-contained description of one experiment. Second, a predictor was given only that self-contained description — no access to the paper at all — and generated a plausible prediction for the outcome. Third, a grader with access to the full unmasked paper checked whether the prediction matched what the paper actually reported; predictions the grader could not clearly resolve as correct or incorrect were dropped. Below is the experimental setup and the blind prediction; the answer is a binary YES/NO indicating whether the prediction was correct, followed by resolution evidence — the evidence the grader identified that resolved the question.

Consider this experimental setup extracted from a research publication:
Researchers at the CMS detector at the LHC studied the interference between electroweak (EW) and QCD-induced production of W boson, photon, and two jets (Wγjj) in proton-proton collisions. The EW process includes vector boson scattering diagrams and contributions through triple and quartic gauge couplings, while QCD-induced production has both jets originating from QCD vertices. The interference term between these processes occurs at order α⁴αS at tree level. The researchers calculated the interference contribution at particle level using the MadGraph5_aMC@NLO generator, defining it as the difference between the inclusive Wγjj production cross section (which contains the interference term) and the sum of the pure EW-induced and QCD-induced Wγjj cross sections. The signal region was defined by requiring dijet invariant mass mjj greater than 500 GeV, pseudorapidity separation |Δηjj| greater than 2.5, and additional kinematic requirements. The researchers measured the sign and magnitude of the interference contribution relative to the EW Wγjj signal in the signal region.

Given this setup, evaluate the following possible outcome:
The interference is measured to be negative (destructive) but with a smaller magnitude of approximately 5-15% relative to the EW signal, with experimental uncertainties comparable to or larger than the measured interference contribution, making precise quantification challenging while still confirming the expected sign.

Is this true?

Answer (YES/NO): NO